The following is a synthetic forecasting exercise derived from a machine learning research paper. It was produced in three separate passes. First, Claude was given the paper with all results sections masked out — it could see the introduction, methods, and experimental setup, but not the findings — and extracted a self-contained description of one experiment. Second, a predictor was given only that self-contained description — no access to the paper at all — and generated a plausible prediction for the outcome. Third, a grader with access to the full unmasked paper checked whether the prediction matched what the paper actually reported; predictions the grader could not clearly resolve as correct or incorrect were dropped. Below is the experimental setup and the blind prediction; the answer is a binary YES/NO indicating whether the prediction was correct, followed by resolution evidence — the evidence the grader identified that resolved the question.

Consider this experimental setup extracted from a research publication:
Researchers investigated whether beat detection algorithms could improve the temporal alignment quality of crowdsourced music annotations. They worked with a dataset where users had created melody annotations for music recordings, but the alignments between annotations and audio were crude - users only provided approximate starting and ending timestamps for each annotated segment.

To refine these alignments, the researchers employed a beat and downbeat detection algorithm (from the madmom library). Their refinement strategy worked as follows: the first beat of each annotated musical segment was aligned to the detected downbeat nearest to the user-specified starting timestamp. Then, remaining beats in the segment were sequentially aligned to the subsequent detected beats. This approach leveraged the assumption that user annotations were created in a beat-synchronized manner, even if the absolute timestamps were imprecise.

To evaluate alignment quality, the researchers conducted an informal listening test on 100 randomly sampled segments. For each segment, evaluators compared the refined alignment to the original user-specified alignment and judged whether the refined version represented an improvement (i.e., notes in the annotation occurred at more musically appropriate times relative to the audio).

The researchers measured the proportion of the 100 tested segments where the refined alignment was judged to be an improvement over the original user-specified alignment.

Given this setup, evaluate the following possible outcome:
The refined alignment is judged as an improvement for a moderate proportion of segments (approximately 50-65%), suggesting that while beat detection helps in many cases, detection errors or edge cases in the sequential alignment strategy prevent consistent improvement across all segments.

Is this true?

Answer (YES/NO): NO